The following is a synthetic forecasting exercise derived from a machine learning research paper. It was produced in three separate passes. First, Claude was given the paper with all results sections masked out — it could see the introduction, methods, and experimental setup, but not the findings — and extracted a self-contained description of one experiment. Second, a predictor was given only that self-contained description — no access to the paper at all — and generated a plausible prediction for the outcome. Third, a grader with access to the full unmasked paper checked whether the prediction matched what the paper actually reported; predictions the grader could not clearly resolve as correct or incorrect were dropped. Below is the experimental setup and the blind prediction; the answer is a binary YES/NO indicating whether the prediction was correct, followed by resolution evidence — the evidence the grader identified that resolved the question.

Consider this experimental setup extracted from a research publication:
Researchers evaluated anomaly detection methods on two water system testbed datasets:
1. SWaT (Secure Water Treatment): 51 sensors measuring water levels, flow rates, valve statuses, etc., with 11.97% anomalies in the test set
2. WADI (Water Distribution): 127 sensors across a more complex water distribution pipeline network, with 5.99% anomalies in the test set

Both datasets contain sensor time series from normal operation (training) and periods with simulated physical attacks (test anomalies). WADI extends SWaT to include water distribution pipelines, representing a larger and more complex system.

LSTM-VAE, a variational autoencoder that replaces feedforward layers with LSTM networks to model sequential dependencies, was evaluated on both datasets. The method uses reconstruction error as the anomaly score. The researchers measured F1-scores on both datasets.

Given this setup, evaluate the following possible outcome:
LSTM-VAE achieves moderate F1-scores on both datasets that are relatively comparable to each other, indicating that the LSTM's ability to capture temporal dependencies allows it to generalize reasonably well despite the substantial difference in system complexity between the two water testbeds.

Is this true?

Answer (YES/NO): NO